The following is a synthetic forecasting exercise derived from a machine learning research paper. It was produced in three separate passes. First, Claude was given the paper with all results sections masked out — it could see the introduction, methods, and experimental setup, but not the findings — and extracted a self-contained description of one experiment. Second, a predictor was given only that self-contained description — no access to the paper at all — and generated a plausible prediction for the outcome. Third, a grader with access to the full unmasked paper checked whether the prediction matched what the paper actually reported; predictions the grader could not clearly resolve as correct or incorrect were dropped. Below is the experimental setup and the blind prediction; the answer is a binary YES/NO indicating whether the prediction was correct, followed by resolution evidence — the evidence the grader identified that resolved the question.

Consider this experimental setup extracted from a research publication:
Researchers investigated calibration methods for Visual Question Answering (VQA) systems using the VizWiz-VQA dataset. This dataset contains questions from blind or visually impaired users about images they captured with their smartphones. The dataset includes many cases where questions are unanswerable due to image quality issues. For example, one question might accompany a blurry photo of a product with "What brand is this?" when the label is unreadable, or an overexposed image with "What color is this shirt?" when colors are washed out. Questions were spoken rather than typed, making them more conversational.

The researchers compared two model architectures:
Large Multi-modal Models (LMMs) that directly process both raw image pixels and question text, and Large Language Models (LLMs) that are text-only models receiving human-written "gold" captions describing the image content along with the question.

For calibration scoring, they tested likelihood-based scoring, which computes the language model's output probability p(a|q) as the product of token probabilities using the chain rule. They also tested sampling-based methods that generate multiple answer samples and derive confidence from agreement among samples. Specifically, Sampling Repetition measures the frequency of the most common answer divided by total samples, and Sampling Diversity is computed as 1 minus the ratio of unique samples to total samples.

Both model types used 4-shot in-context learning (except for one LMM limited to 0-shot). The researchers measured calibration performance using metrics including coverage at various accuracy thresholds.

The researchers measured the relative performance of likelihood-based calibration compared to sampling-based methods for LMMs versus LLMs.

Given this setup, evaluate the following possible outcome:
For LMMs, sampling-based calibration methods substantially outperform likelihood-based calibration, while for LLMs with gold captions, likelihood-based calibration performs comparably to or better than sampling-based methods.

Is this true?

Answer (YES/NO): NO